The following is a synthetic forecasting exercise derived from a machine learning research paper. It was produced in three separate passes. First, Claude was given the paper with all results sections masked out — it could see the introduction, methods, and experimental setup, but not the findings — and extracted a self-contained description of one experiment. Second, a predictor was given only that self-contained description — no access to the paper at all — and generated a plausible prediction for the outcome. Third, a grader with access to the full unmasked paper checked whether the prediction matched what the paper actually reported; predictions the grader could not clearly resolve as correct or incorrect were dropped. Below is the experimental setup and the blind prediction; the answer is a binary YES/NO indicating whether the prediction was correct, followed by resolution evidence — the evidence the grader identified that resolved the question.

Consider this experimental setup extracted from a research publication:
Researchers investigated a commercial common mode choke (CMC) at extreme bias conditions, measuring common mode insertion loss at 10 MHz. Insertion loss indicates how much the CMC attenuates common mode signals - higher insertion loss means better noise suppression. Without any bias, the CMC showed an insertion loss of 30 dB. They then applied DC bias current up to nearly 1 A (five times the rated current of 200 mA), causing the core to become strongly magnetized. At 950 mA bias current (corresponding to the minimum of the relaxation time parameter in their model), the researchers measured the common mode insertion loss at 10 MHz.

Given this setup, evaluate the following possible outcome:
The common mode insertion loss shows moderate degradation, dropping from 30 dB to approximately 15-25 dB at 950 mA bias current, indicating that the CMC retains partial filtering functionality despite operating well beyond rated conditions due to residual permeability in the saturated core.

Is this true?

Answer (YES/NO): NO